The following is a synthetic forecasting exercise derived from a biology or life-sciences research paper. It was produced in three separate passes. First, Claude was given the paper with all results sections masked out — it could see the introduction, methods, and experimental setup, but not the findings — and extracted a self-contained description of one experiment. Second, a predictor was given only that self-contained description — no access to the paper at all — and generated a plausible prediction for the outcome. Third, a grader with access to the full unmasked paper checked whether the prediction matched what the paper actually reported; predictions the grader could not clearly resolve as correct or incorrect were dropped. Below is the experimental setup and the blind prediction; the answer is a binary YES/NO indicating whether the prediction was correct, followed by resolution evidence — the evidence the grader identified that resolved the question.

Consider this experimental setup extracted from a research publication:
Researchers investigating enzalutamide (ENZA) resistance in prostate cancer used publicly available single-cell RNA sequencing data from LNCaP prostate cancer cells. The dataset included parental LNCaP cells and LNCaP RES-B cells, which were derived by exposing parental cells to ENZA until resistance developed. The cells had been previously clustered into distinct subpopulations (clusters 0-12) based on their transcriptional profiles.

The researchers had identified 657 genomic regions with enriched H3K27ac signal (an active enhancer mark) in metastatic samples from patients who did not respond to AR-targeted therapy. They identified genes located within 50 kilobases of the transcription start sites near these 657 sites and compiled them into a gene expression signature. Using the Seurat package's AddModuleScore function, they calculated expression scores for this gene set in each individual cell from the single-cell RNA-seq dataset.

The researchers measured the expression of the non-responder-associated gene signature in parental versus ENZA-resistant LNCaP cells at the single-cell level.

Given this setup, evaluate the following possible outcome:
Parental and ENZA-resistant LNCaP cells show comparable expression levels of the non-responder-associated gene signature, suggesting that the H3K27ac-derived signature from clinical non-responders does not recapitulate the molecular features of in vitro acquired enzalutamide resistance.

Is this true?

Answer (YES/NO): NO